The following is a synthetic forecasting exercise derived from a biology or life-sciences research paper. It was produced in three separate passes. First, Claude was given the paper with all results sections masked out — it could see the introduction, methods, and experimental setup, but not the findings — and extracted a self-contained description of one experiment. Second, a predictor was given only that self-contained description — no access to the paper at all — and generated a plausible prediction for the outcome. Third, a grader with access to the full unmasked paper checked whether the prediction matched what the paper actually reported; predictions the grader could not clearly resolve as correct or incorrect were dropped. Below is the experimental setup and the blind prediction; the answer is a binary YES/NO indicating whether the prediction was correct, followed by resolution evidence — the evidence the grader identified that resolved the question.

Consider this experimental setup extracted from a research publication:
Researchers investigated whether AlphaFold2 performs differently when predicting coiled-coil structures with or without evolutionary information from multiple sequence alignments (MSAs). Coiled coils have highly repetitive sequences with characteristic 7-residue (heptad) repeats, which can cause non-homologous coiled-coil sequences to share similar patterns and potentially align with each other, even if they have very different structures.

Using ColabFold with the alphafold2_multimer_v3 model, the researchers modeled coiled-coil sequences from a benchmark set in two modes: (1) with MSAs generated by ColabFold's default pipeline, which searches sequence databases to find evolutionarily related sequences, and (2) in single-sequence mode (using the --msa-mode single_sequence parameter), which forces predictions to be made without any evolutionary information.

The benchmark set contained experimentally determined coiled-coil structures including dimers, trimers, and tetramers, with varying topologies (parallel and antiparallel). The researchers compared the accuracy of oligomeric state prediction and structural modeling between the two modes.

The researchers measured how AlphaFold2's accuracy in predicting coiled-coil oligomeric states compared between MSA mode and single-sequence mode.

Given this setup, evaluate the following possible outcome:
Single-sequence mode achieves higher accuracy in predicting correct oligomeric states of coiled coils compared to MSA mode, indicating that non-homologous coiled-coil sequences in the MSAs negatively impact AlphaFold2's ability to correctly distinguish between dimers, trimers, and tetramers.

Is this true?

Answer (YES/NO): NO